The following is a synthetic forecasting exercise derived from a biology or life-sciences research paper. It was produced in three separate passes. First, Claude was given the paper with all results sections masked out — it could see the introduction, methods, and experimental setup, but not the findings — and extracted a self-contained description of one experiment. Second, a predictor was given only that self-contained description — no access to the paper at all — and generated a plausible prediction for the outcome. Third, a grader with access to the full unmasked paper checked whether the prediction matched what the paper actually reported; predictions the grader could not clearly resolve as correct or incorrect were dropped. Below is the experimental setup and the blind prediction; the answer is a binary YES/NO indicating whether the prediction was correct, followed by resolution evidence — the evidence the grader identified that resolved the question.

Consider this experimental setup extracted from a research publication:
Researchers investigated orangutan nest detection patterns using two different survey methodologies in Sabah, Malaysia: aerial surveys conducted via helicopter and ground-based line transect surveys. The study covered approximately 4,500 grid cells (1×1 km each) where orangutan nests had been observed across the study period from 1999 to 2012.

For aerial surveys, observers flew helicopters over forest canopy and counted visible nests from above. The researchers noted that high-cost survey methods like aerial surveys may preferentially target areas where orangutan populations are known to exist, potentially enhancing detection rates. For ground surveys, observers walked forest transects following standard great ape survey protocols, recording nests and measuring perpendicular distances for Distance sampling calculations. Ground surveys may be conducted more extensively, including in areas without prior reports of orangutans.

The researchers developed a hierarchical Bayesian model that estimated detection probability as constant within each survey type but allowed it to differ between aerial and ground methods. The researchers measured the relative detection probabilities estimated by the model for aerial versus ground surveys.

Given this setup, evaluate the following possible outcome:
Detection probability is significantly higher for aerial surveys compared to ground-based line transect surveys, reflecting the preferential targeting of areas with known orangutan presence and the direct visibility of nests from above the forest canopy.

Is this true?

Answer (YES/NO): YES